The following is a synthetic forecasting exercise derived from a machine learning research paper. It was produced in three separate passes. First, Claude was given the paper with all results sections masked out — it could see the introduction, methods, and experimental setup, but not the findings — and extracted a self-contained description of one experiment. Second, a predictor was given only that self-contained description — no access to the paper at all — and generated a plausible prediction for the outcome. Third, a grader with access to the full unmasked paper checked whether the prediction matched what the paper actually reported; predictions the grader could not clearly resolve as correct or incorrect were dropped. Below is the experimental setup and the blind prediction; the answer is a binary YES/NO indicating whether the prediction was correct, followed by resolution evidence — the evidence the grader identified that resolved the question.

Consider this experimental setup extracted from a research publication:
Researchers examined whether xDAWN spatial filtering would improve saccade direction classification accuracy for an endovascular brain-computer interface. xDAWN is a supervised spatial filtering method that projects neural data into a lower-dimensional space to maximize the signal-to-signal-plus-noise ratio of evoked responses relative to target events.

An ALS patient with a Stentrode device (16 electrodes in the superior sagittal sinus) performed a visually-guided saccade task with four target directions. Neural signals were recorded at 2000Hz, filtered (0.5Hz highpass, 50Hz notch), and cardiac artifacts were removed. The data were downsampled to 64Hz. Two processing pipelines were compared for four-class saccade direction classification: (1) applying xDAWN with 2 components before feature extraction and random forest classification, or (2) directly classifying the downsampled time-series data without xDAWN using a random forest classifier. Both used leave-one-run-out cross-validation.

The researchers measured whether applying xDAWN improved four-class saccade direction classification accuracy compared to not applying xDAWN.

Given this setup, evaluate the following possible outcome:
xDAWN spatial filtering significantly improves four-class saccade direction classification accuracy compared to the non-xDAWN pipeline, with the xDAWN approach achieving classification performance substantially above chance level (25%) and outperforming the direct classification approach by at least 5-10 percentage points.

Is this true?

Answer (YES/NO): NO